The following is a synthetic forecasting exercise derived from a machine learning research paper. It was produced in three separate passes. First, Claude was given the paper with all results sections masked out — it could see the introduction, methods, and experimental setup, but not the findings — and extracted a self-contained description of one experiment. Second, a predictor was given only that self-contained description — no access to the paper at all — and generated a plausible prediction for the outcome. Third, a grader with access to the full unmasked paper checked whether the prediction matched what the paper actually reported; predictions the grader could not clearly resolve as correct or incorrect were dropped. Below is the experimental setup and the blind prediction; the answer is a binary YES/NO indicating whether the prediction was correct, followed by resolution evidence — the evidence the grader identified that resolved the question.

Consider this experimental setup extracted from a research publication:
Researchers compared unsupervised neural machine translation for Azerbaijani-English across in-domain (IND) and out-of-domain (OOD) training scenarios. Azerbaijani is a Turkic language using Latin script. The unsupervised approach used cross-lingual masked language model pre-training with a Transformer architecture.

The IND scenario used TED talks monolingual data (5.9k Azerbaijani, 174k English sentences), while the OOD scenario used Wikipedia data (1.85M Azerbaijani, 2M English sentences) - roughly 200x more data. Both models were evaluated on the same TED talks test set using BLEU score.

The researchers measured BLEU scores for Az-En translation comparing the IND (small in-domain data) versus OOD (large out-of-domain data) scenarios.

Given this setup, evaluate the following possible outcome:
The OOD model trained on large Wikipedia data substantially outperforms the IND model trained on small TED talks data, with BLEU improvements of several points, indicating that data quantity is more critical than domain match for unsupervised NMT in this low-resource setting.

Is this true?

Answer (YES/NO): NO